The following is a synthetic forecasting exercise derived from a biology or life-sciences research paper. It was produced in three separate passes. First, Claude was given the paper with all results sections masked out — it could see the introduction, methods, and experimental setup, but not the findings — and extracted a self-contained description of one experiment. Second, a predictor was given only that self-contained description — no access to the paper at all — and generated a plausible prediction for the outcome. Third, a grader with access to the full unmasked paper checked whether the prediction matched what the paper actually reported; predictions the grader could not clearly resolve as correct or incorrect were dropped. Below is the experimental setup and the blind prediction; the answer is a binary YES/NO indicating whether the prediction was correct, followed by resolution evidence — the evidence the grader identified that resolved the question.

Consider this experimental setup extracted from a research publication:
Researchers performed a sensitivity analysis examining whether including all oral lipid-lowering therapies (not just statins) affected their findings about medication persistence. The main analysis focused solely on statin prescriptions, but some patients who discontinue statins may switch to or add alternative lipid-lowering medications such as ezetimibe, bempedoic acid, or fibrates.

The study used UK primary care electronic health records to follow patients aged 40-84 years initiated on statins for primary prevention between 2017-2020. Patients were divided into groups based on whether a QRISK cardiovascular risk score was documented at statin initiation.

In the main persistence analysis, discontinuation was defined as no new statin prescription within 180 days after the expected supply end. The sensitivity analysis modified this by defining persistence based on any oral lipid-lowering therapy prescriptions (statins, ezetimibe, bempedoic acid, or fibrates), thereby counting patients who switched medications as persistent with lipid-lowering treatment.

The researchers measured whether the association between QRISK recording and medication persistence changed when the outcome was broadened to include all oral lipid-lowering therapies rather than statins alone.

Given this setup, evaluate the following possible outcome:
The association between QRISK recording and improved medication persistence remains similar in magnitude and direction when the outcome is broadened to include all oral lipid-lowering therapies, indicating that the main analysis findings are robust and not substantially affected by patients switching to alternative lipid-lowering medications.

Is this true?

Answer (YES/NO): YES